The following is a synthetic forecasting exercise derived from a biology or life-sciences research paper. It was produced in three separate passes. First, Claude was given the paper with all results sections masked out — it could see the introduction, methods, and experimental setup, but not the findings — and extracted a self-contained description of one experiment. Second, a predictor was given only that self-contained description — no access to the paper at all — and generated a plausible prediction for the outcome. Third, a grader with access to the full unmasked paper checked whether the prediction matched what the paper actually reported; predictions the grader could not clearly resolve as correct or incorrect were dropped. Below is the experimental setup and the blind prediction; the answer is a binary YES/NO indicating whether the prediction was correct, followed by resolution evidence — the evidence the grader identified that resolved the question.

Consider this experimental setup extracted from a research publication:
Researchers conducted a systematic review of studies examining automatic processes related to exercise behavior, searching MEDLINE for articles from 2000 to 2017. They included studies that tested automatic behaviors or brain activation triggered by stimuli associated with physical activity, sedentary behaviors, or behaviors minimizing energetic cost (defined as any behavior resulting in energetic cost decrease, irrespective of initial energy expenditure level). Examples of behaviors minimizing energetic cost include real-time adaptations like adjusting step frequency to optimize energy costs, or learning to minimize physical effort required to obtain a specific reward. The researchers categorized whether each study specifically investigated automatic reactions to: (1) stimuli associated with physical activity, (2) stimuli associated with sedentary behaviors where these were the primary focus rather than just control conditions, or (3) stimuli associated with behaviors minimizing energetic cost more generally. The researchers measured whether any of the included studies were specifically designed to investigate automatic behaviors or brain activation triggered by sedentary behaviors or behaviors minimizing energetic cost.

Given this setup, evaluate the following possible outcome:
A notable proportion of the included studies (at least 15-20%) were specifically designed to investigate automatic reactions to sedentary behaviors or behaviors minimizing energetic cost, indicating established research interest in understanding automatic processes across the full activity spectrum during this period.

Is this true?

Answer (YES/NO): NO